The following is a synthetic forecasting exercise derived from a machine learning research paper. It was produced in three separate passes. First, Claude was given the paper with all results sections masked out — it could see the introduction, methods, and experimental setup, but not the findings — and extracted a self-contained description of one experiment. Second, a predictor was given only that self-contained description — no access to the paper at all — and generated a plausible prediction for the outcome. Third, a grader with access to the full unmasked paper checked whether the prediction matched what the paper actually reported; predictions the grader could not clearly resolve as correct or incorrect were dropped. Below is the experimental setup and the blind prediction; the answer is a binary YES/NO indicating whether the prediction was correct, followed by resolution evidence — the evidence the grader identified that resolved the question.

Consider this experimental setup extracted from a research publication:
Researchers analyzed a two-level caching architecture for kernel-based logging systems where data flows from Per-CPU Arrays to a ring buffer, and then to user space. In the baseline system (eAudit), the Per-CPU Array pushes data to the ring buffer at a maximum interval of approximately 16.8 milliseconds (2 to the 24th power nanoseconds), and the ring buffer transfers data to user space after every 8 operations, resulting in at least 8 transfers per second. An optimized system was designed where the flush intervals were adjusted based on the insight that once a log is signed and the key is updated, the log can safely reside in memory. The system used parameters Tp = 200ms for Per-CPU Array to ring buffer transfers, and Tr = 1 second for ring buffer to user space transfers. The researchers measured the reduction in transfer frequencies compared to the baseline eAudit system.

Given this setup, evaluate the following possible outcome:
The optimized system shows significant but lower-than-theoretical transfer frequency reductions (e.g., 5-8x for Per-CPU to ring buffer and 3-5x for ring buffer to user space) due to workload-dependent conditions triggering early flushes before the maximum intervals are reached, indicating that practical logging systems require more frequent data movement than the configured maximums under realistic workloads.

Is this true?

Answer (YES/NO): NO